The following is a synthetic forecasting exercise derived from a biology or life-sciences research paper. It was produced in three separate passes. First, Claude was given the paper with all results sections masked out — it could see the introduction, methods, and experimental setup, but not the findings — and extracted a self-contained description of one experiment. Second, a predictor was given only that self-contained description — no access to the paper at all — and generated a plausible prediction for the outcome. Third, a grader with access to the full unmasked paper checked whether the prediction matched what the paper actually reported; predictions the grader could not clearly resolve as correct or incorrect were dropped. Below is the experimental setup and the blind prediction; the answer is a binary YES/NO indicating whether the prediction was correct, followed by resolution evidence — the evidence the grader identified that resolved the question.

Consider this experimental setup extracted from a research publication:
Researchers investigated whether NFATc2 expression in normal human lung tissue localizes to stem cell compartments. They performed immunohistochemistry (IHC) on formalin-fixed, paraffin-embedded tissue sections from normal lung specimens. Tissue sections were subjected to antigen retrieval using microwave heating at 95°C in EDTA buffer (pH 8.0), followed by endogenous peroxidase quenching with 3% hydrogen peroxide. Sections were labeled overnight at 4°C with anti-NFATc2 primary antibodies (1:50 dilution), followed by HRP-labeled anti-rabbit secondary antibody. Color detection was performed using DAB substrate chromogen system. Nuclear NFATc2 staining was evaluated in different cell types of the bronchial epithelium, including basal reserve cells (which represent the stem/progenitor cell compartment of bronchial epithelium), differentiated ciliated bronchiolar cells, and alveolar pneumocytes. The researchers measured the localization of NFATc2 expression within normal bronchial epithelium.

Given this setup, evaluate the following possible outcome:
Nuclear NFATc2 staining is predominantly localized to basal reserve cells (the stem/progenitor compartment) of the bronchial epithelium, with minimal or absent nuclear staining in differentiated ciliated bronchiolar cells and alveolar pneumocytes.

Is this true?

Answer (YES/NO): YES